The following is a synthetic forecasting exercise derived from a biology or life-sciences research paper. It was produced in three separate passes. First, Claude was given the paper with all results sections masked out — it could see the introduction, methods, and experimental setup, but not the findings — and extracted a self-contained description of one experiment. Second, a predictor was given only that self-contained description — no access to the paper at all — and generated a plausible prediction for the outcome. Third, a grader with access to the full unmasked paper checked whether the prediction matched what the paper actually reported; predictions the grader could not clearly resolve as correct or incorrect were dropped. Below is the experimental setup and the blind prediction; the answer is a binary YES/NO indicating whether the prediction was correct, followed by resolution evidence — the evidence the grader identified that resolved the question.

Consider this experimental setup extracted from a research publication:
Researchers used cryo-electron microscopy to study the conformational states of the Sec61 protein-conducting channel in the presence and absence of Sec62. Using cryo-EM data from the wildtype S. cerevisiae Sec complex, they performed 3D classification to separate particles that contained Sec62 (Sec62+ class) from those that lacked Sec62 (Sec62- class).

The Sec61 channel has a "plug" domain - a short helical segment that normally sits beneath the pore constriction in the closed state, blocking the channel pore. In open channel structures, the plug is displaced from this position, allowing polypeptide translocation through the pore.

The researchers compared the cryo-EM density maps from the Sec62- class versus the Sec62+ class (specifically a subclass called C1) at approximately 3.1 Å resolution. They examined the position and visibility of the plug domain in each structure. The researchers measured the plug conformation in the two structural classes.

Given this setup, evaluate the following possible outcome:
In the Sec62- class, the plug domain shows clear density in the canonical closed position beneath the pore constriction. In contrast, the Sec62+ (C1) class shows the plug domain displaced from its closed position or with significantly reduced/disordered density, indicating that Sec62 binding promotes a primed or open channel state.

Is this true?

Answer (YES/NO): YES